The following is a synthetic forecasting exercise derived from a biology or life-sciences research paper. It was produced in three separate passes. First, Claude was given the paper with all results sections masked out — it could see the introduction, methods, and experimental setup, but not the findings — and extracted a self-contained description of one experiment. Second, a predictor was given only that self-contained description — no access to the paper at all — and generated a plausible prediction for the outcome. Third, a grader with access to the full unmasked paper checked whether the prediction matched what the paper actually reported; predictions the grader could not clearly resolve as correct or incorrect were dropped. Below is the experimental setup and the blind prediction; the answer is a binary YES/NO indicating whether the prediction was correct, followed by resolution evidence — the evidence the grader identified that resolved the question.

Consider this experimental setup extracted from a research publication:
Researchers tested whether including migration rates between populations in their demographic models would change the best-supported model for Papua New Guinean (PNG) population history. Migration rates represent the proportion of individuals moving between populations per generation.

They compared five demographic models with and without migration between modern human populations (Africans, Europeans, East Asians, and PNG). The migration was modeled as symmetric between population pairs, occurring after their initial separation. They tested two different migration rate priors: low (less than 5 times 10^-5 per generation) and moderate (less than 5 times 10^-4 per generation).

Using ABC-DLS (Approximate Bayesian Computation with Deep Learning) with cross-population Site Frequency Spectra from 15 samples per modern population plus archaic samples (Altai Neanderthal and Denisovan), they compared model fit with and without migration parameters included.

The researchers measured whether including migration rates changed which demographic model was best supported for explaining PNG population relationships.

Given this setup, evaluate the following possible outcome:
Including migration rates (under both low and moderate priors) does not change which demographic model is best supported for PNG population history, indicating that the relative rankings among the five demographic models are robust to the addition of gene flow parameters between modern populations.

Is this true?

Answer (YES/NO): NO